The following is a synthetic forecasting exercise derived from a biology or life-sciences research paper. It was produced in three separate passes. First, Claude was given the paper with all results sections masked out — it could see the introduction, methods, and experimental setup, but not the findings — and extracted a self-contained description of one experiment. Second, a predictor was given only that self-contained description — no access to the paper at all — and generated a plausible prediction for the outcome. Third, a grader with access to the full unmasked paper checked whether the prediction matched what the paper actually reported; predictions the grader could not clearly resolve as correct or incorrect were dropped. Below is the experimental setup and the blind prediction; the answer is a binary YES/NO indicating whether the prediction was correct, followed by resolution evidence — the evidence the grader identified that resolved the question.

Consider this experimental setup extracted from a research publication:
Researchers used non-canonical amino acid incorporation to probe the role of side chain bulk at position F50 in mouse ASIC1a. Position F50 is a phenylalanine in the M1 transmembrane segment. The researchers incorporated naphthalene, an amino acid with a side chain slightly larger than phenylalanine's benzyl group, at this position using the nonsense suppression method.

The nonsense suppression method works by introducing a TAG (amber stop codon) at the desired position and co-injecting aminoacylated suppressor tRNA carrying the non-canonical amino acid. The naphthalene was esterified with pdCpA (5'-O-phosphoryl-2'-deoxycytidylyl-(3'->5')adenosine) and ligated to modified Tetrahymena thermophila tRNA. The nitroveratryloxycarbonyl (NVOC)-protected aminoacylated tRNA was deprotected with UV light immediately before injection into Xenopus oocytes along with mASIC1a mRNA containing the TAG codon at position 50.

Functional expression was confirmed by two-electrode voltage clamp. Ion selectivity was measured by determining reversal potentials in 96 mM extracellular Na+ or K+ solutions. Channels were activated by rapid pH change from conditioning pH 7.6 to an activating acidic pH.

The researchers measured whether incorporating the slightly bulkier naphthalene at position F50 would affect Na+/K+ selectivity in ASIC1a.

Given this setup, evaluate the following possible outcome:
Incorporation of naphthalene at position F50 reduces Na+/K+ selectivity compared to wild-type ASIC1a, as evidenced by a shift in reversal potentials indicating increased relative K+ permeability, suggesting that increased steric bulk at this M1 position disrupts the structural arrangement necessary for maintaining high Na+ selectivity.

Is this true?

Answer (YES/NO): NO